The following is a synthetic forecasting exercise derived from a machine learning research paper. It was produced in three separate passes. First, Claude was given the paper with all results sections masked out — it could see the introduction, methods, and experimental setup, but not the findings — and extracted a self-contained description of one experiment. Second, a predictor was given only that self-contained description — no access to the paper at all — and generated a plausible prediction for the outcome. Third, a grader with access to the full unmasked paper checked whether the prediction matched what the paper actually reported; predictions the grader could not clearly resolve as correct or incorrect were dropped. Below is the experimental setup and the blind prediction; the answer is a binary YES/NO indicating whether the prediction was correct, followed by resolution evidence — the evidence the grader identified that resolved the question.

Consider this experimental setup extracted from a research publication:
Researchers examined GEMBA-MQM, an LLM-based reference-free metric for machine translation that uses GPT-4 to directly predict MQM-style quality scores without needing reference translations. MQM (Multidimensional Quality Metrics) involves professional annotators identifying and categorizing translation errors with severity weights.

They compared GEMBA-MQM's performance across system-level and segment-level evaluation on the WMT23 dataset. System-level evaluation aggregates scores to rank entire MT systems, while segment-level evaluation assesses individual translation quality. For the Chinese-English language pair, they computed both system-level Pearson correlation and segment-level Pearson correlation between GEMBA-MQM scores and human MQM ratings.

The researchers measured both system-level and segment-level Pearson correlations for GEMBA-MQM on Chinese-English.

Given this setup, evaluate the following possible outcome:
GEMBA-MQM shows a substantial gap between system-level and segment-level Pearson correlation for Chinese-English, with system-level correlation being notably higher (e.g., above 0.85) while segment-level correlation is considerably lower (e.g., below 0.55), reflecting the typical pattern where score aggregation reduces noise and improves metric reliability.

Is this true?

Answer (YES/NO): YES